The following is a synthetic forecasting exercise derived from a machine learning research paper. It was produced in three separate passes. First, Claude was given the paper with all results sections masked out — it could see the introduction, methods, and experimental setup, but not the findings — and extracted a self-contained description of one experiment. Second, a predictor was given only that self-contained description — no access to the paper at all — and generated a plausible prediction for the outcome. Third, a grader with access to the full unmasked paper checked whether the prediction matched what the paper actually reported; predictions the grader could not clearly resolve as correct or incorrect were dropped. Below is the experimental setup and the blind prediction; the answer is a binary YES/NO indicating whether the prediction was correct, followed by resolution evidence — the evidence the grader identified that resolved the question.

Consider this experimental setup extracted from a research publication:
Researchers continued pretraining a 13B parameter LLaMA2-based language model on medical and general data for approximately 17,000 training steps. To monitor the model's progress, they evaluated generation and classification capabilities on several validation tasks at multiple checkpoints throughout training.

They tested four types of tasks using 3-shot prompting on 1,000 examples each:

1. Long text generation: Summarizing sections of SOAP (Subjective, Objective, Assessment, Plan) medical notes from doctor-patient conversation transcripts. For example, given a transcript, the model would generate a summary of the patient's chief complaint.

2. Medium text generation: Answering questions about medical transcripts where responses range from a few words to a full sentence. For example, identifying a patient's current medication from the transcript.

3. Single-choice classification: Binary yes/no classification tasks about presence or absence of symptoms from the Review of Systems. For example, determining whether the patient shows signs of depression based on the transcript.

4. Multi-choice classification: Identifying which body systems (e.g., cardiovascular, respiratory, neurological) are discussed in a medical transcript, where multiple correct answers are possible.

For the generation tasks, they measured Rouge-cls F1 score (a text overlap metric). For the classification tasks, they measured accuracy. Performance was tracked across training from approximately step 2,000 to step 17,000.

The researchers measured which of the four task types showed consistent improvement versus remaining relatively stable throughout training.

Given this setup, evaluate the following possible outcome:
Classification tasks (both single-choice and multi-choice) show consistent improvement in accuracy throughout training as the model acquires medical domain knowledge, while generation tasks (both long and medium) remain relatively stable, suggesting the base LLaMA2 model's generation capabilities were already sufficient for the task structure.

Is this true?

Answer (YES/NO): NO